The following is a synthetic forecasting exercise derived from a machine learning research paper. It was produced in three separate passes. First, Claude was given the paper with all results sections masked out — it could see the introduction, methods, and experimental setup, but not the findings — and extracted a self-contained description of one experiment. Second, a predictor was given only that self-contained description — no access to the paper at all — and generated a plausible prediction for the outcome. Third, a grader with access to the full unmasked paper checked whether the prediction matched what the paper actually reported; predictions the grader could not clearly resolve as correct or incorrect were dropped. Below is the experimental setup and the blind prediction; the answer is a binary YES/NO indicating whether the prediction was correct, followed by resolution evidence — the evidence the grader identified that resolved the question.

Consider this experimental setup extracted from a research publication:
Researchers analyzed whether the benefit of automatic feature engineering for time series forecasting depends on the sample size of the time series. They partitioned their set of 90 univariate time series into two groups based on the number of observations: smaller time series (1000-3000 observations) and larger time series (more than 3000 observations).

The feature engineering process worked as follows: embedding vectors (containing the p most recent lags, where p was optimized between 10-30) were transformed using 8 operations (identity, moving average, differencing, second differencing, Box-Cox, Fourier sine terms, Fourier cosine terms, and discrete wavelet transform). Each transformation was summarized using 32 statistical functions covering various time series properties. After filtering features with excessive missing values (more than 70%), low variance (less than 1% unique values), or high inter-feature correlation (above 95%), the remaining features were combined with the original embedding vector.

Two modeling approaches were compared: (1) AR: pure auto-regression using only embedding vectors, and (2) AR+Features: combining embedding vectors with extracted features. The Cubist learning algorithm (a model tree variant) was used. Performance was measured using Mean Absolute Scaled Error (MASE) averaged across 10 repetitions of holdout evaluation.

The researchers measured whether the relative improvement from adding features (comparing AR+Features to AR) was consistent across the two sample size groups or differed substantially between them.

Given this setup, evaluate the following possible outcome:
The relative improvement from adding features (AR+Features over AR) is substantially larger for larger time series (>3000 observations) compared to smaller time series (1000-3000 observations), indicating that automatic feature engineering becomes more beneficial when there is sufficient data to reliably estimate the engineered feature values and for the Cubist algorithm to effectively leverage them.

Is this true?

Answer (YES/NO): YES